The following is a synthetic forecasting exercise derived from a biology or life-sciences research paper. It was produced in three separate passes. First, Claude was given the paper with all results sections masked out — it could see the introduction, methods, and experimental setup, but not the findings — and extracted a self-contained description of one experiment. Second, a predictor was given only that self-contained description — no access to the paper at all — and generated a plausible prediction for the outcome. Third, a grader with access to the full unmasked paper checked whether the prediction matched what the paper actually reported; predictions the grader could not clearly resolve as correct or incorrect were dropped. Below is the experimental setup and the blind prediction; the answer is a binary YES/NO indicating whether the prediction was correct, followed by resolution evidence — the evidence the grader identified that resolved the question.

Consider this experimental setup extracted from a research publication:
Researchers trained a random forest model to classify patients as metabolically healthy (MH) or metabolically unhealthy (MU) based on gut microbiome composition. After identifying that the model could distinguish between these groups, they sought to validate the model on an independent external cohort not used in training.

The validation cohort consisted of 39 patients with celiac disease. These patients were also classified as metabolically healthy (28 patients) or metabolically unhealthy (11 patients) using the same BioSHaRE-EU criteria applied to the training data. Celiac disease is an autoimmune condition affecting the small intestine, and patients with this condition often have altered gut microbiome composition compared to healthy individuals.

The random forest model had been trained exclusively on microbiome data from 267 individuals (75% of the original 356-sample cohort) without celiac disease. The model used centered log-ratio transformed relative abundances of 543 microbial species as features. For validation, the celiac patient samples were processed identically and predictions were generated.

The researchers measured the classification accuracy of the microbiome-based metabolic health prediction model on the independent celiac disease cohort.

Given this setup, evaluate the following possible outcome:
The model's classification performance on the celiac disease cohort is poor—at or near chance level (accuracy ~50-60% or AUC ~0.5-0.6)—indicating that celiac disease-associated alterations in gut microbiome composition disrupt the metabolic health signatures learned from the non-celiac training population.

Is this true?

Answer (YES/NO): NO